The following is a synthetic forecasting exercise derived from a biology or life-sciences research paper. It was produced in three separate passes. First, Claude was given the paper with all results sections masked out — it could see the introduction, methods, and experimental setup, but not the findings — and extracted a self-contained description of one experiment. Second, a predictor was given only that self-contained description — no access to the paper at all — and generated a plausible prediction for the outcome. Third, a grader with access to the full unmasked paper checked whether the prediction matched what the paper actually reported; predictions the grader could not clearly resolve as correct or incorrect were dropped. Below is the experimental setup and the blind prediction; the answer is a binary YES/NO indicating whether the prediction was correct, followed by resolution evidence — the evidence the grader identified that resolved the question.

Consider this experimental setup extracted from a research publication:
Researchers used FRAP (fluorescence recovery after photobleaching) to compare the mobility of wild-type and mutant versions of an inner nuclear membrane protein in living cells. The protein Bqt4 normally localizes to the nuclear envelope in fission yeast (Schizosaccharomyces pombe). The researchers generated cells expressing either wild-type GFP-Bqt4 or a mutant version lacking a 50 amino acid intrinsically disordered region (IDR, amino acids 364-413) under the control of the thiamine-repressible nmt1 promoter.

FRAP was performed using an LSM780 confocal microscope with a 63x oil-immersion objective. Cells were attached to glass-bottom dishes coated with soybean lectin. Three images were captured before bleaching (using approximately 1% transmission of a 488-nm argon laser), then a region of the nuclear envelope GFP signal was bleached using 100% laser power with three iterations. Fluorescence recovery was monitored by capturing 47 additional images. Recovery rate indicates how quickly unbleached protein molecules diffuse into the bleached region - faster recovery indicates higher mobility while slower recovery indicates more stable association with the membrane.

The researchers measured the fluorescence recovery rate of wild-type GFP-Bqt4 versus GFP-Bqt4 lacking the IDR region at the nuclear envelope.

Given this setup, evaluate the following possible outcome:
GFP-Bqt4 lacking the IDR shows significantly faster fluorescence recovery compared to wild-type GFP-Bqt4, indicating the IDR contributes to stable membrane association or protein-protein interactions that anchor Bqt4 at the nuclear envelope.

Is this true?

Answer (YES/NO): YES